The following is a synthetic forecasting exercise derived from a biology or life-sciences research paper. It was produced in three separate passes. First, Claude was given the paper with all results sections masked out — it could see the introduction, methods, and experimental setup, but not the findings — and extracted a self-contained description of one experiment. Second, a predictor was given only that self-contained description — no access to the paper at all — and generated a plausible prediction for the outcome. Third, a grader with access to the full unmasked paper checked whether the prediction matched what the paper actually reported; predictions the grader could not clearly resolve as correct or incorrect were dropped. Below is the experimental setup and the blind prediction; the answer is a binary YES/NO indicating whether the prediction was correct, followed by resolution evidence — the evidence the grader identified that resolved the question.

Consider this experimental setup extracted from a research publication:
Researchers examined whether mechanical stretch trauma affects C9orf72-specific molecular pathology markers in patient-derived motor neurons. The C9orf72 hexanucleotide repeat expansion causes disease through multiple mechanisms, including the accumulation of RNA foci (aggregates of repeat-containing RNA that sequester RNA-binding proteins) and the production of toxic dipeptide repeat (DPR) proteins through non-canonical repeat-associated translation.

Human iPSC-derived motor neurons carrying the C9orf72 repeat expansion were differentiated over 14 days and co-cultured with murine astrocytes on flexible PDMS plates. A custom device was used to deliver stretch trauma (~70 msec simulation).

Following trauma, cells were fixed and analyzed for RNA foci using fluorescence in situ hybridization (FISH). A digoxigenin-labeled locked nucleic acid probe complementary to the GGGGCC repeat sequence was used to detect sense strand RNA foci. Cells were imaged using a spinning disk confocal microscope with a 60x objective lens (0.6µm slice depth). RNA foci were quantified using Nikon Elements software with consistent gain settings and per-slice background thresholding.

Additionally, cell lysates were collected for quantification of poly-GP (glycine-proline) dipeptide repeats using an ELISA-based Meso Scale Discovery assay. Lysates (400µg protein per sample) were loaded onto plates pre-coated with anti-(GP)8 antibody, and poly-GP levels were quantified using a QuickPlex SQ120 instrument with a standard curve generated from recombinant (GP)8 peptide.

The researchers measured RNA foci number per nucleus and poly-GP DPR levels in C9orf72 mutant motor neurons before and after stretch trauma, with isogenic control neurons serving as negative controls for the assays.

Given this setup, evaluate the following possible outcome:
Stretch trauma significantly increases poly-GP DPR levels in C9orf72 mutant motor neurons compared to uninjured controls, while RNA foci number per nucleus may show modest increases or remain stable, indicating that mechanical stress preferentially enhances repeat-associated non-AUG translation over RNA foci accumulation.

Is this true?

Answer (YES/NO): NO